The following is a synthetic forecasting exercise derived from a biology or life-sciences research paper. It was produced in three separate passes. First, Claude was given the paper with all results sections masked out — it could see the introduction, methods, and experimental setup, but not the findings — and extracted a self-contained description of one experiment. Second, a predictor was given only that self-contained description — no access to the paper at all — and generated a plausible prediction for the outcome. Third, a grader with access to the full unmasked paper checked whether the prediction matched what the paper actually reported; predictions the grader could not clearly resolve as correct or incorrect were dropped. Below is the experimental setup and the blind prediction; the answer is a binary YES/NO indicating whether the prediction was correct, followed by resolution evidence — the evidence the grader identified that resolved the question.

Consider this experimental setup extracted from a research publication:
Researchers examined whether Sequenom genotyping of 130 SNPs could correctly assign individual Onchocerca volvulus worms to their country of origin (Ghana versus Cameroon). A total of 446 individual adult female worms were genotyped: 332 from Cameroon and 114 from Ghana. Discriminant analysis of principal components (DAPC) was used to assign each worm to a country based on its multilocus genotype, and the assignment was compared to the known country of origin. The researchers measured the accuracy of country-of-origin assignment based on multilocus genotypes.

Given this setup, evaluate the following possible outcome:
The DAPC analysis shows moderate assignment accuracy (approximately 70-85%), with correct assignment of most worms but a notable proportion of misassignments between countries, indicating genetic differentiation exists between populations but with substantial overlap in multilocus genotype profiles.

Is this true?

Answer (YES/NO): NO